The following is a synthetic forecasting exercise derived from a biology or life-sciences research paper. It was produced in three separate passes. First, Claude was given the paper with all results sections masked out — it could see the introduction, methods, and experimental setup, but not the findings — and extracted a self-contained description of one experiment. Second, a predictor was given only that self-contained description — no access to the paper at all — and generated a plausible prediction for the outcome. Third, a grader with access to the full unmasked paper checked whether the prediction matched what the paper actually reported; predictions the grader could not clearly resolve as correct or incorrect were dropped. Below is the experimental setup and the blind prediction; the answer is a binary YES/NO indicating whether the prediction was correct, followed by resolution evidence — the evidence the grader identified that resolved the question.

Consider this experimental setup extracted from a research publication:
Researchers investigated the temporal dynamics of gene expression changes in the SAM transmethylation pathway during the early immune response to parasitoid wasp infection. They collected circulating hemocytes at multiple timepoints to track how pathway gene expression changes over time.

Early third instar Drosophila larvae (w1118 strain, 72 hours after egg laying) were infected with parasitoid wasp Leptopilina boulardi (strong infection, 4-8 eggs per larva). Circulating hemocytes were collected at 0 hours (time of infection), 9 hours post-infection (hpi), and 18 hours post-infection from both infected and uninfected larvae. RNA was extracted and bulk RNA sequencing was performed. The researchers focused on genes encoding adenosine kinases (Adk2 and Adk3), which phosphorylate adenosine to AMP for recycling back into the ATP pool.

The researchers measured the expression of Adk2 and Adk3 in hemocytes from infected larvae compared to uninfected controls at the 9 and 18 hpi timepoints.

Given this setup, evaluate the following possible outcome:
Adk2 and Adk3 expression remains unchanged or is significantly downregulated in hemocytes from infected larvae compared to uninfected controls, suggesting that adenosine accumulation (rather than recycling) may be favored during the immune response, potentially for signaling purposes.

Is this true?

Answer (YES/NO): NO